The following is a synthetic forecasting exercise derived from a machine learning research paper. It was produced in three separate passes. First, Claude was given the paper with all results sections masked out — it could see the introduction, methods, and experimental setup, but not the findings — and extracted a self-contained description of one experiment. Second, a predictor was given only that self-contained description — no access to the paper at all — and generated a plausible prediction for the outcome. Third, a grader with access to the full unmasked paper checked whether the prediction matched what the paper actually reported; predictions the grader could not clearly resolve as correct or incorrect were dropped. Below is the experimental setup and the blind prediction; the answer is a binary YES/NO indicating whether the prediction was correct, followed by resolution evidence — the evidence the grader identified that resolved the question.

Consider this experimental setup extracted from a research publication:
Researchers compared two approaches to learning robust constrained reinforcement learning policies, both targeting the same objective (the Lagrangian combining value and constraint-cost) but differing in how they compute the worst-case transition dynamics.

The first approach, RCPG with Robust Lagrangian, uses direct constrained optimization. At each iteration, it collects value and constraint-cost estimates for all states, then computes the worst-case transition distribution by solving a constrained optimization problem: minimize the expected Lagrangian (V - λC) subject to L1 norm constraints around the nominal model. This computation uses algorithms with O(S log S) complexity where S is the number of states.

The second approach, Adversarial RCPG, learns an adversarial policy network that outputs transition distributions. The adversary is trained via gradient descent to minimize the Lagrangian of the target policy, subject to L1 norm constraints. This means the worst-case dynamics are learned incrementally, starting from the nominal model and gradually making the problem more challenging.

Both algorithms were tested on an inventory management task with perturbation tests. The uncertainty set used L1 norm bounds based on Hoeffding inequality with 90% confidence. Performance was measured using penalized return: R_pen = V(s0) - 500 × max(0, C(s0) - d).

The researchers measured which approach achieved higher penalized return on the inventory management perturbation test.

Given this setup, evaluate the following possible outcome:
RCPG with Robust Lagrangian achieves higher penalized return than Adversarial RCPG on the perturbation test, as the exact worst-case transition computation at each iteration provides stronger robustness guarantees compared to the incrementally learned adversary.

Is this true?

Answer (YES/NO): YES